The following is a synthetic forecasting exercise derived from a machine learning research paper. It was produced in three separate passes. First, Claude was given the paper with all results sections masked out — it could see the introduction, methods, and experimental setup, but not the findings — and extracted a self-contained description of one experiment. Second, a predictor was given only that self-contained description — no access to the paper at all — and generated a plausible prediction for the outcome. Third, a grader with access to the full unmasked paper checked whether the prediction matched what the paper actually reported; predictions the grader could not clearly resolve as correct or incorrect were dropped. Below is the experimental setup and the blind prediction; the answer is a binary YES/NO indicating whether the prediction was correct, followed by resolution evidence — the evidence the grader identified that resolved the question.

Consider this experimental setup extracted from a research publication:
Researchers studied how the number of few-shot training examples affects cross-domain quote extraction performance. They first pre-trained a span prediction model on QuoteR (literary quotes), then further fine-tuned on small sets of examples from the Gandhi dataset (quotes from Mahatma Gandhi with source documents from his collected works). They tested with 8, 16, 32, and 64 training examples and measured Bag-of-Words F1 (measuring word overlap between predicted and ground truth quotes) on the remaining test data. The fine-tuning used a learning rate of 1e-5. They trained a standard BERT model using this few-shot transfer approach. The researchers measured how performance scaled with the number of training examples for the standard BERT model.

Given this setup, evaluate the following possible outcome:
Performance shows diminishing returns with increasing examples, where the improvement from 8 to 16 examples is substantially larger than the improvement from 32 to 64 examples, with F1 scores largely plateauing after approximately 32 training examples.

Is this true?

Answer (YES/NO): NO